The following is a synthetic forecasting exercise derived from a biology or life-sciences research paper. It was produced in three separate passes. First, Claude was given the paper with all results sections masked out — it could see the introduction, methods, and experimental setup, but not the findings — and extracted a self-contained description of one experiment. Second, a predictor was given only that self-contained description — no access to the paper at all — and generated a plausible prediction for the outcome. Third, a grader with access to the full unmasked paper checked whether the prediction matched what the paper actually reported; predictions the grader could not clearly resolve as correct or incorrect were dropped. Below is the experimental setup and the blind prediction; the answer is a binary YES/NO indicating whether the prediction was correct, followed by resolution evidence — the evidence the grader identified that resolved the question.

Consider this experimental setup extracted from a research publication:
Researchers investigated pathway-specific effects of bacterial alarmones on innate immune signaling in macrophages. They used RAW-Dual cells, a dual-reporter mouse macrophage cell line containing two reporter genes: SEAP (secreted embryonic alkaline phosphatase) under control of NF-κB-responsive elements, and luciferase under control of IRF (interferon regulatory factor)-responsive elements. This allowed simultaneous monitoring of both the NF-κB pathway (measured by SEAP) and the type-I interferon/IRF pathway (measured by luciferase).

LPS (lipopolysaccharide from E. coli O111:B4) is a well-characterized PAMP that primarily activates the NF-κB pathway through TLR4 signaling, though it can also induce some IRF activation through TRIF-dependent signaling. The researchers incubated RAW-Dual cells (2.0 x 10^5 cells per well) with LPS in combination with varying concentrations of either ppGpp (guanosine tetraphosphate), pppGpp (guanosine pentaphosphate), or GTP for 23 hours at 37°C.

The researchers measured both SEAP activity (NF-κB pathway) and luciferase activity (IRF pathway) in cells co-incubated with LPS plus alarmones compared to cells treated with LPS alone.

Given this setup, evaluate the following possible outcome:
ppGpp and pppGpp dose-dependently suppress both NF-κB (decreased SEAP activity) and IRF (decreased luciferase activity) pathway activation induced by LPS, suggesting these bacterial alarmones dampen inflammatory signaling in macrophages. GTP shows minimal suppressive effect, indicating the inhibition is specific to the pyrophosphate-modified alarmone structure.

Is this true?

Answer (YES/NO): NO